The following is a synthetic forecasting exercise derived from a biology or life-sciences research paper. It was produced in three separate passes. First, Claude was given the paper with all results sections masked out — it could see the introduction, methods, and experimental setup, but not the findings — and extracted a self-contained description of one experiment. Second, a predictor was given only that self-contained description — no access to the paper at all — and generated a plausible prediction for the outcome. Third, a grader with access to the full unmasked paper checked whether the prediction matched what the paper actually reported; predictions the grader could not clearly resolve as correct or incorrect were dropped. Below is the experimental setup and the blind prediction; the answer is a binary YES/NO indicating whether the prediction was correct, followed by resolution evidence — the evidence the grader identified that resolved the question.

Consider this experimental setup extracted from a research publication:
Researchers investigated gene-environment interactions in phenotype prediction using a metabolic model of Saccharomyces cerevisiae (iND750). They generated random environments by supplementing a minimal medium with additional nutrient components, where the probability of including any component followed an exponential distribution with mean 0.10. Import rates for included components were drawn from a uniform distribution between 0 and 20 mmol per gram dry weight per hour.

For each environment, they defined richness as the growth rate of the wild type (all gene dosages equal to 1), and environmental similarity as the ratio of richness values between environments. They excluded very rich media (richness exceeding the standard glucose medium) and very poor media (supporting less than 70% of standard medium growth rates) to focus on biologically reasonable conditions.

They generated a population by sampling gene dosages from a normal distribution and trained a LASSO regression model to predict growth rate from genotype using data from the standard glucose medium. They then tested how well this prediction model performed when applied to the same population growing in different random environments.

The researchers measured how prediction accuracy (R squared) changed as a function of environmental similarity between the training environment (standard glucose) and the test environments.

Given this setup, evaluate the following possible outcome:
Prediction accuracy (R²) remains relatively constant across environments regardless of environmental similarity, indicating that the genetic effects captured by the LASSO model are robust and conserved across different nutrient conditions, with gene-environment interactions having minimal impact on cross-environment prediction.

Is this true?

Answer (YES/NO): NO